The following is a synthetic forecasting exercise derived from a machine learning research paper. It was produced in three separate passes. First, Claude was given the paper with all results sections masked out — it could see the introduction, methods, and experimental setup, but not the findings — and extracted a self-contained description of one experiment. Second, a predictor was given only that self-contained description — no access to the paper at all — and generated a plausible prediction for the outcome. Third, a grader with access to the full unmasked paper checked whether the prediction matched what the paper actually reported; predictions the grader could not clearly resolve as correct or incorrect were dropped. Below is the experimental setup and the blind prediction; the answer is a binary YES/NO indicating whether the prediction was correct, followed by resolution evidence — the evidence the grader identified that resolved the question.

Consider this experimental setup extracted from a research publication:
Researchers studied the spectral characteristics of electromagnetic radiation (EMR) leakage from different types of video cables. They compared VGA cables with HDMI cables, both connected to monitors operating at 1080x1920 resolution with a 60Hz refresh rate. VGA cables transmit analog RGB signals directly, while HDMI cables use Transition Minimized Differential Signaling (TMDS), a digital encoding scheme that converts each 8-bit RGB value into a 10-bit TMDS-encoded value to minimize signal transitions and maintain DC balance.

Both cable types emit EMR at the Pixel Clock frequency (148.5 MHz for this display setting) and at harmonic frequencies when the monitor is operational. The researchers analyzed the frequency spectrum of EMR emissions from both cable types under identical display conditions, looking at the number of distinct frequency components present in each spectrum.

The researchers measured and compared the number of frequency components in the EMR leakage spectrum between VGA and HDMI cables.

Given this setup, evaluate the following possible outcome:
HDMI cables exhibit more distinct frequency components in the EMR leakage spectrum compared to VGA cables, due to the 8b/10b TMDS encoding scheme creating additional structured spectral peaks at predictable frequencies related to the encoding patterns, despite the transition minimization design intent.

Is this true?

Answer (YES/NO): YES